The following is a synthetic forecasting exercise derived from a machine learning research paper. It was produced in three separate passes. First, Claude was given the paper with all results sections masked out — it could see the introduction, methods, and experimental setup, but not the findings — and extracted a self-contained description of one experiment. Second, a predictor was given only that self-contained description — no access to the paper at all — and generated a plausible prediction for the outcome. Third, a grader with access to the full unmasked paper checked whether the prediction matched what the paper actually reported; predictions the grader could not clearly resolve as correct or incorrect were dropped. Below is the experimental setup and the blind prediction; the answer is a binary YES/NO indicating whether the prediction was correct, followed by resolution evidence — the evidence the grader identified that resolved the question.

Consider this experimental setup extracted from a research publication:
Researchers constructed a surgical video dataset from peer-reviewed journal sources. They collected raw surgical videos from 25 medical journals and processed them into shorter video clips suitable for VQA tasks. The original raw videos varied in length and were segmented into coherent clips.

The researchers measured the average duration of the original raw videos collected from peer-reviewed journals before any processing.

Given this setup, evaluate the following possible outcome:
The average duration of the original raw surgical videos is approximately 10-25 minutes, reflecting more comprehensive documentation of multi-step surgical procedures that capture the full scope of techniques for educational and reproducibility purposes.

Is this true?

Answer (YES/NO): NO